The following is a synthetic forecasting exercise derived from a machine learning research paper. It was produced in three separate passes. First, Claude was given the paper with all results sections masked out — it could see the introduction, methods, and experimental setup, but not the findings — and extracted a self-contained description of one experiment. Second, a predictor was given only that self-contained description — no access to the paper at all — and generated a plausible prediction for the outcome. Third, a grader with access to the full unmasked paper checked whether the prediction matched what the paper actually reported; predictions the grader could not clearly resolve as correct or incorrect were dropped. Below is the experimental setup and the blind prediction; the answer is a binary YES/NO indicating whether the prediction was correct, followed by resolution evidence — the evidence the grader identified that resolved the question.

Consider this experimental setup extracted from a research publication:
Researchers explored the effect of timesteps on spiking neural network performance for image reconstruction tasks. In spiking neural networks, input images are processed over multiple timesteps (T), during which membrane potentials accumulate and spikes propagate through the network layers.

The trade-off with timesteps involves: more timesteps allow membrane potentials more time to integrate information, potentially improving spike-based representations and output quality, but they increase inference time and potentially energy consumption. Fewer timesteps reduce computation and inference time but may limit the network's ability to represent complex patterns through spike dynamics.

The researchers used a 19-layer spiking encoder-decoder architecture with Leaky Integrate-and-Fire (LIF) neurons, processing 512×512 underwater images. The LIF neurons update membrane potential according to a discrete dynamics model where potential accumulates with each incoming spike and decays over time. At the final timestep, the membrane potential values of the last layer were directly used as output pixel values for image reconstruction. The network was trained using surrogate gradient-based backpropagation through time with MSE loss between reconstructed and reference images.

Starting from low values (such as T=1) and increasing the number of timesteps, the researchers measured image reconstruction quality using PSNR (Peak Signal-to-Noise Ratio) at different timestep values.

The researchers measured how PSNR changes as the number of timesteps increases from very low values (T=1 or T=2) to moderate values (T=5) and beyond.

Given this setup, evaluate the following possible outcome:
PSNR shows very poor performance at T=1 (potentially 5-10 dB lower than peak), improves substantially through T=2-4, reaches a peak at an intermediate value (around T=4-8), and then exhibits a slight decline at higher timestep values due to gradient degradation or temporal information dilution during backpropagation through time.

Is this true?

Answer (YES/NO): NO